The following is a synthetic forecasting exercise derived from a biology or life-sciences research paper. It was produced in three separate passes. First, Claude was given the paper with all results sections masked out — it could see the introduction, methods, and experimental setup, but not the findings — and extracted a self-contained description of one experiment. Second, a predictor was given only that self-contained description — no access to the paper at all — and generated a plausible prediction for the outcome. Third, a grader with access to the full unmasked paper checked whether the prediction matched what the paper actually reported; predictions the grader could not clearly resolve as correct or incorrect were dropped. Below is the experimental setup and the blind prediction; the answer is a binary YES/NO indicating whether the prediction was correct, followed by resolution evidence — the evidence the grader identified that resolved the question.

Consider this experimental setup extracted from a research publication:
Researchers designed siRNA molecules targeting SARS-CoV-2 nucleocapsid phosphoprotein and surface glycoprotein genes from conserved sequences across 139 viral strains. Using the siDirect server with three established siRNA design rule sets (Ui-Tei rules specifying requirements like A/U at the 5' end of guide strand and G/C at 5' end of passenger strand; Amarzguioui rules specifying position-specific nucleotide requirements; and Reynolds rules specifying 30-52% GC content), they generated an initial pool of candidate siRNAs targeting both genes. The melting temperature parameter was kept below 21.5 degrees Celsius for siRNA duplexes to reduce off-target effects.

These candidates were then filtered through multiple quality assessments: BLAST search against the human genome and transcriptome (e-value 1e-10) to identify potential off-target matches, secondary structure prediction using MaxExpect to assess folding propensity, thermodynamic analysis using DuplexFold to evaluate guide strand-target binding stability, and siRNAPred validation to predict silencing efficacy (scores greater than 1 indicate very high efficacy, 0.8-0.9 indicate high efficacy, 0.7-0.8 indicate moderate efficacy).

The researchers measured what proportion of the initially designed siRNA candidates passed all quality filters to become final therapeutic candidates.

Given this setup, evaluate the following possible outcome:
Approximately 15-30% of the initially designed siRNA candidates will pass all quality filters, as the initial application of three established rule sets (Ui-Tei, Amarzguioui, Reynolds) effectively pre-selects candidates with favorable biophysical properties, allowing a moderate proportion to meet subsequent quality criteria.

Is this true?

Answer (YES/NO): NO